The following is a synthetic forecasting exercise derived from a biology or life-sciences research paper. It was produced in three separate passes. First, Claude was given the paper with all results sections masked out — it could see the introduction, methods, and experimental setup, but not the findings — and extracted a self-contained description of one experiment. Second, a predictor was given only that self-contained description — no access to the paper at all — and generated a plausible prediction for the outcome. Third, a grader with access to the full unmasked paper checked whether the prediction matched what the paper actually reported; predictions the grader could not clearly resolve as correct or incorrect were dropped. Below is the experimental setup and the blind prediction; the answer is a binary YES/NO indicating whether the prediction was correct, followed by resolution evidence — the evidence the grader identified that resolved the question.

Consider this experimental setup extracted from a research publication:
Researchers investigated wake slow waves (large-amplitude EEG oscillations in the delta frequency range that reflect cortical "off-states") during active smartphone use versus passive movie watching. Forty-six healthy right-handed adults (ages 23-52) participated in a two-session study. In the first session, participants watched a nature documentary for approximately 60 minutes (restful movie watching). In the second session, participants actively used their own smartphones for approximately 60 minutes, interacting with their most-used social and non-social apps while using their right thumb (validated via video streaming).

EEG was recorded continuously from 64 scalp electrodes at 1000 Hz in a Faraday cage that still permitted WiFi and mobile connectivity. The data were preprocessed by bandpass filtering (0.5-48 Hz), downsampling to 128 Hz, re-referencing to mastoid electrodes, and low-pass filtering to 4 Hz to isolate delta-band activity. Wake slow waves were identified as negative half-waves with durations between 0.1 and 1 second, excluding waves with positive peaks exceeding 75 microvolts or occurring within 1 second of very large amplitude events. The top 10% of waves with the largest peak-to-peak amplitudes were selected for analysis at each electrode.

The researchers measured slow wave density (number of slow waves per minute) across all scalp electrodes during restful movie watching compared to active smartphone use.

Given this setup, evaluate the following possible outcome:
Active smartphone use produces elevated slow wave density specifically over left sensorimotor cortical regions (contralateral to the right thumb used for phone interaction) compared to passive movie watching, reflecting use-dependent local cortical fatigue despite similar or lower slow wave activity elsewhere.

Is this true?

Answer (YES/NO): NO